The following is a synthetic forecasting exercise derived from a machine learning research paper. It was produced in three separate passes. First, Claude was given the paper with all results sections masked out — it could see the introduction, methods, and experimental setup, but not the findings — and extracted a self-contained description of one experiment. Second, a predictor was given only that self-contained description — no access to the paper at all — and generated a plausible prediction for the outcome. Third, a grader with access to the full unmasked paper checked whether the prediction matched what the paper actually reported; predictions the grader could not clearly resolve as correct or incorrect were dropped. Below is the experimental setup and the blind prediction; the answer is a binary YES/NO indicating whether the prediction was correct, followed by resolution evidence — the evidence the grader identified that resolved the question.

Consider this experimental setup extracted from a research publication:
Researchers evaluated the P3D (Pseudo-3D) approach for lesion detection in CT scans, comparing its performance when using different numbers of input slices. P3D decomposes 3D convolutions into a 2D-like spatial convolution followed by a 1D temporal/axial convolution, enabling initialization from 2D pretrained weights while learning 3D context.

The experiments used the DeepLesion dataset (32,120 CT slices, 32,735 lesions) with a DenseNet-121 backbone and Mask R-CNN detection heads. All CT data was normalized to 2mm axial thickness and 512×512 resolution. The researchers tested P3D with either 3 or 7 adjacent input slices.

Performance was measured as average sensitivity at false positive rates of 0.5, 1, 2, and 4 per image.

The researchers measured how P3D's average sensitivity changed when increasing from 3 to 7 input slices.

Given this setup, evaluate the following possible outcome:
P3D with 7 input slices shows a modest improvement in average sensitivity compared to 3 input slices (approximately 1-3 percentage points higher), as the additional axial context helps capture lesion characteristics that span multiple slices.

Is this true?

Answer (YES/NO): NO